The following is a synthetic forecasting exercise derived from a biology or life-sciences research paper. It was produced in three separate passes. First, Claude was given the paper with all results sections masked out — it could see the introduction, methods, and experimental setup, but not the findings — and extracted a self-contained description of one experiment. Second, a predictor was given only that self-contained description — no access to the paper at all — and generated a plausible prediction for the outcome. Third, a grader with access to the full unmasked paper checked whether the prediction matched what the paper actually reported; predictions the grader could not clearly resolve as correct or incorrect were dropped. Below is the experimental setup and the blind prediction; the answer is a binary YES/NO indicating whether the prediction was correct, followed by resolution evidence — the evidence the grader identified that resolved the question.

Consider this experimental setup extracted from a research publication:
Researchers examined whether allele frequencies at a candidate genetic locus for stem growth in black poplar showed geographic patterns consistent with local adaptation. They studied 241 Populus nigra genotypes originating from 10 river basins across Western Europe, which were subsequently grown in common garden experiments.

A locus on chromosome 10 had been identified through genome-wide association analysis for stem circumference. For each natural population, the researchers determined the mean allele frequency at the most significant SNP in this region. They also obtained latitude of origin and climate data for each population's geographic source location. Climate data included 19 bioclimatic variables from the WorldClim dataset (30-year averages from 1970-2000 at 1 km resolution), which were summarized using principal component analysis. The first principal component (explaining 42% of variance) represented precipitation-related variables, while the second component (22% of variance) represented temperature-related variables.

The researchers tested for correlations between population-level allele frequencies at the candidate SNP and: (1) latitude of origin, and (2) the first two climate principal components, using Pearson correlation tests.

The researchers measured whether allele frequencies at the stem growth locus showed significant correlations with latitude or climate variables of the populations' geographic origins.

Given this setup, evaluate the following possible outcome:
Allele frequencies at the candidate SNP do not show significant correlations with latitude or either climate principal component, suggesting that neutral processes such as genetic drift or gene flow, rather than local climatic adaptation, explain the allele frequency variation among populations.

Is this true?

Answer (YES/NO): NO